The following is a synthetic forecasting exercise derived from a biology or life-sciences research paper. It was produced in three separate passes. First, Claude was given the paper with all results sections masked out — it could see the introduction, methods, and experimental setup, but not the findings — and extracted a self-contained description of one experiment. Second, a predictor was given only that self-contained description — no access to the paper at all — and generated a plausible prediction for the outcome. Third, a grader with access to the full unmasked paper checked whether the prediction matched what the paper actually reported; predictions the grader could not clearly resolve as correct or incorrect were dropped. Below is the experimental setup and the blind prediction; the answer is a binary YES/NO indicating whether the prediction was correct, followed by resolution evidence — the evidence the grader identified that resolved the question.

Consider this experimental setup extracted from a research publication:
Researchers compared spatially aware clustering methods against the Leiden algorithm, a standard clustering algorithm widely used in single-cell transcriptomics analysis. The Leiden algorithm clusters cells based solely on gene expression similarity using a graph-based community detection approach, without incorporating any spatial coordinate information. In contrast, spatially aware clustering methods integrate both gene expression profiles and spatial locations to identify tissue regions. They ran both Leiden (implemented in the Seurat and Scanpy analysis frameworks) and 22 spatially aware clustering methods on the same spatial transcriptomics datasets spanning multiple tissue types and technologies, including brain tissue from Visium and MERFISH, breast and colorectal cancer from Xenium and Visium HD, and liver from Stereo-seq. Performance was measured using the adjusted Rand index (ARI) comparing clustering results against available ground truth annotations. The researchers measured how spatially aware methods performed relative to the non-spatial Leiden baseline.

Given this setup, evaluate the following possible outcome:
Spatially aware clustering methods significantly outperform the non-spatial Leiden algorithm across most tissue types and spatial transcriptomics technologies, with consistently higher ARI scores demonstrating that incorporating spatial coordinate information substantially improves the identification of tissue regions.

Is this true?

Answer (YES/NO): NO